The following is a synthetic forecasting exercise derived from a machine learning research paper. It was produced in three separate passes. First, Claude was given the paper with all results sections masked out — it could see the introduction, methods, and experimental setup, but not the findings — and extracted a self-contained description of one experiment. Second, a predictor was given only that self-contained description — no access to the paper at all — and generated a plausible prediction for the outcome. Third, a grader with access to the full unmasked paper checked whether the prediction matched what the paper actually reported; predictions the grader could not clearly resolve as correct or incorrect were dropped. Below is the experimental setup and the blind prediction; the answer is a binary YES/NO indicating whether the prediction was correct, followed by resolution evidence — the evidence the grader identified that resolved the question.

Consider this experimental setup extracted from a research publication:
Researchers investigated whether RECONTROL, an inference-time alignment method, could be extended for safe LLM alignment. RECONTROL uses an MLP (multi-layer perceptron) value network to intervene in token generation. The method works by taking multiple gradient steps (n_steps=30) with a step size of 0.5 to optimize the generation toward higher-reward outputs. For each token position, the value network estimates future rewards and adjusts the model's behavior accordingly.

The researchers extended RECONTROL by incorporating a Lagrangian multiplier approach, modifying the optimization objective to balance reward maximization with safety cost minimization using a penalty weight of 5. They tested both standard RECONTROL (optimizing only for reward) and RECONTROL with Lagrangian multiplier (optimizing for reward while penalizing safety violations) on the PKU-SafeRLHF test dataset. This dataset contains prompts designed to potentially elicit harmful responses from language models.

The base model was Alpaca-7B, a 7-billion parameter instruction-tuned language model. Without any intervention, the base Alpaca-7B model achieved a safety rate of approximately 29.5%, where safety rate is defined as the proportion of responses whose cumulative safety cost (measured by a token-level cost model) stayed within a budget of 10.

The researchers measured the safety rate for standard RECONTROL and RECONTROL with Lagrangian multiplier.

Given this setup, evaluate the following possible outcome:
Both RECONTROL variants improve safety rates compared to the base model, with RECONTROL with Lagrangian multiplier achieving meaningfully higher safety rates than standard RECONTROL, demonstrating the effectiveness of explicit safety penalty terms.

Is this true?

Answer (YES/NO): NO